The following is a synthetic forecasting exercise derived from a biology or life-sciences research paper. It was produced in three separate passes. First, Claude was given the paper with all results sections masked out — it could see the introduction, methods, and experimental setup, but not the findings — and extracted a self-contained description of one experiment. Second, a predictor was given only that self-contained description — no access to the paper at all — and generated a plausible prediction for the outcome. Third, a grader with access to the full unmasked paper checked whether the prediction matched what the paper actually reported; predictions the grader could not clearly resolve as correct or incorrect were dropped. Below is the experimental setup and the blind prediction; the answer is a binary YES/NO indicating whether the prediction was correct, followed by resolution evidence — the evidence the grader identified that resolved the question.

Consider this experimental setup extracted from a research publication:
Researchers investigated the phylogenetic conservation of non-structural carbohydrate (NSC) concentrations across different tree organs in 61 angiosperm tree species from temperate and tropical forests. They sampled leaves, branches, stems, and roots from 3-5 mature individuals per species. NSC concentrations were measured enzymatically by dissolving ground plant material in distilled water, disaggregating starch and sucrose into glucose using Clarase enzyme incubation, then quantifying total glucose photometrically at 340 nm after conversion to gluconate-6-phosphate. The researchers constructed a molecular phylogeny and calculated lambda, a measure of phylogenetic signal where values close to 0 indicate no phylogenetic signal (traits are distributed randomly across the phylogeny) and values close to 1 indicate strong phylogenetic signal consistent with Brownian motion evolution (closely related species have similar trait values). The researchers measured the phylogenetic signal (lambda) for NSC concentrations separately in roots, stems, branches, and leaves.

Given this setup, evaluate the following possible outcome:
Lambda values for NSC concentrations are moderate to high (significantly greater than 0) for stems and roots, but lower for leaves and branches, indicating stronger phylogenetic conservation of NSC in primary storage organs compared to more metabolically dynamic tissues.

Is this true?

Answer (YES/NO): NO